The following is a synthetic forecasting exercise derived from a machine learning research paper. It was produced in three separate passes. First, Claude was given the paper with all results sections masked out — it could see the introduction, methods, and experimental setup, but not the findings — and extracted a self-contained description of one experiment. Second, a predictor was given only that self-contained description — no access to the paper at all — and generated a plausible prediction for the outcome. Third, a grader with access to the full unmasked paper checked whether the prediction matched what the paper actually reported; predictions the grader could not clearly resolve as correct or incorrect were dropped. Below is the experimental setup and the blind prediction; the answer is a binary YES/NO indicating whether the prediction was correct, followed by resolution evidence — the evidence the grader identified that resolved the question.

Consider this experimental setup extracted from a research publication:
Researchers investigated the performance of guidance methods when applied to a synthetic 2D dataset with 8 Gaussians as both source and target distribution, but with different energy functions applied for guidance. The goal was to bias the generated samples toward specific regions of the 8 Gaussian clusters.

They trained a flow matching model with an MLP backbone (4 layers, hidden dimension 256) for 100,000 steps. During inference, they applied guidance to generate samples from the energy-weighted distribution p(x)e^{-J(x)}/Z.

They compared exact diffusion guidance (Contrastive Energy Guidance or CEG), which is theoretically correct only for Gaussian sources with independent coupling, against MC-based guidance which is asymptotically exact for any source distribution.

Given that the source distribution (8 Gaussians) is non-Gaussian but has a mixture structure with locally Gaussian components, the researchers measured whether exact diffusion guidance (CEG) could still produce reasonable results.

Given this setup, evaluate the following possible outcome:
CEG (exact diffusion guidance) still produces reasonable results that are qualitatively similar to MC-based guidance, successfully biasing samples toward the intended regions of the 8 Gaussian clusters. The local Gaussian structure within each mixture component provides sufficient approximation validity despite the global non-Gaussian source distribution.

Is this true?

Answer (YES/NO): NO